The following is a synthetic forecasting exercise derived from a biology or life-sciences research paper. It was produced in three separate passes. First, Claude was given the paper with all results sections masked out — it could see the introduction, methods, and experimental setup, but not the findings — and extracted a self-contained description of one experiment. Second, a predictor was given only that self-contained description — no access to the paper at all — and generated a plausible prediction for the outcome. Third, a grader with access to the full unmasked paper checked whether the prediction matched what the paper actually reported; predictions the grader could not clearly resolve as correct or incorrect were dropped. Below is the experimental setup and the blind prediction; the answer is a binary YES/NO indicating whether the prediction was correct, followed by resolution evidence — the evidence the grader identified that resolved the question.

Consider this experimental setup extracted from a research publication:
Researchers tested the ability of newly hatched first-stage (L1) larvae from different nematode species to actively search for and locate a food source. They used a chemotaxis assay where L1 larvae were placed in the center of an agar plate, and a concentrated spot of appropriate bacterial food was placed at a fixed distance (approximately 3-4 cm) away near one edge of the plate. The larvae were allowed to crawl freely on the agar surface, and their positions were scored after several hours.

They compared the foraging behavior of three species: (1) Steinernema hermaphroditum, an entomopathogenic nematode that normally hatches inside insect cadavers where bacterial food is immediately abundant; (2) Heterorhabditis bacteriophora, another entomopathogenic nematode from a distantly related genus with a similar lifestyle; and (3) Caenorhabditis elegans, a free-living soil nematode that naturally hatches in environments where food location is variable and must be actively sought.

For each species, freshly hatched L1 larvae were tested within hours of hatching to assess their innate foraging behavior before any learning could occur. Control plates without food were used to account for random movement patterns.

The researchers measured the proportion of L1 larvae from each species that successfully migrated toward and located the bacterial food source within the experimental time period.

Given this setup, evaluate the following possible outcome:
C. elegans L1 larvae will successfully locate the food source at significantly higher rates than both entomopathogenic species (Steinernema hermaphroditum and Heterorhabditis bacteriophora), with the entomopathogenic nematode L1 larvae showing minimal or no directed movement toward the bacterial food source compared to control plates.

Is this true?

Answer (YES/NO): YES